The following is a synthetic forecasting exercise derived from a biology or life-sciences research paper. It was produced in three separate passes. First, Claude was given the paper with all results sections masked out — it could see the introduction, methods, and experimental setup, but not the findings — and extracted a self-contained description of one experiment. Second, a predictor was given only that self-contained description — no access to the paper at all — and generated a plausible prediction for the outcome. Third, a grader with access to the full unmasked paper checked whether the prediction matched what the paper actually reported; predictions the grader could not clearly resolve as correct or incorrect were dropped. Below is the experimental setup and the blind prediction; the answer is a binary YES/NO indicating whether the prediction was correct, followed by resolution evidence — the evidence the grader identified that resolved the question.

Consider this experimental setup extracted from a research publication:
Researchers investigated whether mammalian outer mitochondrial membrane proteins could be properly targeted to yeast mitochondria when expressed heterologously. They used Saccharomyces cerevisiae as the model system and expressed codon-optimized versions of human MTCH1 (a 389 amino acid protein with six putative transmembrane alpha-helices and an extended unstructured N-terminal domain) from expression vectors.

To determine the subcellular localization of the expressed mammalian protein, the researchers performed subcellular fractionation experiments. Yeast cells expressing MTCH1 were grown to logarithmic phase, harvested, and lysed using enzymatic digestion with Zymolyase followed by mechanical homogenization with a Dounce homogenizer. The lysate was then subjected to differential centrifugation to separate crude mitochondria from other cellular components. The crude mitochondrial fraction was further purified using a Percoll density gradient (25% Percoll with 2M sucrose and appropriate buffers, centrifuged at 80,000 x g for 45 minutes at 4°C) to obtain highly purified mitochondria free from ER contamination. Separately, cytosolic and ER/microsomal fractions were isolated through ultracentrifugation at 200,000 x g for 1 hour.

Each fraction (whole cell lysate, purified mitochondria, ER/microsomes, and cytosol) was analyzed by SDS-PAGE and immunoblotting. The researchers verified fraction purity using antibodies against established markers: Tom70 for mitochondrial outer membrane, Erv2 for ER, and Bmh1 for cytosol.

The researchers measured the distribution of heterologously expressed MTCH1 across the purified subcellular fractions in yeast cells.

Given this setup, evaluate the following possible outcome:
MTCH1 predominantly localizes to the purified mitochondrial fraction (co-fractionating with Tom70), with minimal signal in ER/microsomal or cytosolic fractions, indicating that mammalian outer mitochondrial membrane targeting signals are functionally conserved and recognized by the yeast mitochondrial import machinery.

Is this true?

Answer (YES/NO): YES